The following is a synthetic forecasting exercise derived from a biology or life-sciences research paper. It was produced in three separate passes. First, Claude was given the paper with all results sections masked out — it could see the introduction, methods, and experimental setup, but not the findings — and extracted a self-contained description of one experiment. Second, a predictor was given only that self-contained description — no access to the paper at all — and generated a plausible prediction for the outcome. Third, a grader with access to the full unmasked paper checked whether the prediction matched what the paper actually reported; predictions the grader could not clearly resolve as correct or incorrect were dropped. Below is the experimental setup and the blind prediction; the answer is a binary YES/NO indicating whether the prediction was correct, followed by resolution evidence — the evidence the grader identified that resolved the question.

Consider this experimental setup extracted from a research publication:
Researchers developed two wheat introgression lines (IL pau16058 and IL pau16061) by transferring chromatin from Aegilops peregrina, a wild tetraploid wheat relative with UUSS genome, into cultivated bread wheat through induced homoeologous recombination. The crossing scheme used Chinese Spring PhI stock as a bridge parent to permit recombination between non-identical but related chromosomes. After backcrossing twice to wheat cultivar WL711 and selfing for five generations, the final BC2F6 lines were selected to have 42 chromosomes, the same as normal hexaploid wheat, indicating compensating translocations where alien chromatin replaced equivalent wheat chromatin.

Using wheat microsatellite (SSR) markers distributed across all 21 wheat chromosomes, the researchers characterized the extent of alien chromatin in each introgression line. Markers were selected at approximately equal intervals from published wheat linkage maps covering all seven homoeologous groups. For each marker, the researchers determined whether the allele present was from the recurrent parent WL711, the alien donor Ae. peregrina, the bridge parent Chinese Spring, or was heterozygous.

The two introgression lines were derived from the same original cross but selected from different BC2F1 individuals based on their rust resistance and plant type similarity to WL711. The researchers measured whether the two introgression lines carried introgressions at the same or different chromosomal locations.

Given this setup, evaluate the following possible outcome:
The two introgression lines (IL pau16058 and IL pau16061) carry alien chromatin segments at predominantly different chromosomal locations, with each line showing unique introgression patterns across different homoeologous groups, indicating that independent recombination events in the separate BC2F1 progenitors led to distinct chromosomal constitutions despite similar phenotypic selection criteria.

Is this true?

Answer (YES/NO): YES